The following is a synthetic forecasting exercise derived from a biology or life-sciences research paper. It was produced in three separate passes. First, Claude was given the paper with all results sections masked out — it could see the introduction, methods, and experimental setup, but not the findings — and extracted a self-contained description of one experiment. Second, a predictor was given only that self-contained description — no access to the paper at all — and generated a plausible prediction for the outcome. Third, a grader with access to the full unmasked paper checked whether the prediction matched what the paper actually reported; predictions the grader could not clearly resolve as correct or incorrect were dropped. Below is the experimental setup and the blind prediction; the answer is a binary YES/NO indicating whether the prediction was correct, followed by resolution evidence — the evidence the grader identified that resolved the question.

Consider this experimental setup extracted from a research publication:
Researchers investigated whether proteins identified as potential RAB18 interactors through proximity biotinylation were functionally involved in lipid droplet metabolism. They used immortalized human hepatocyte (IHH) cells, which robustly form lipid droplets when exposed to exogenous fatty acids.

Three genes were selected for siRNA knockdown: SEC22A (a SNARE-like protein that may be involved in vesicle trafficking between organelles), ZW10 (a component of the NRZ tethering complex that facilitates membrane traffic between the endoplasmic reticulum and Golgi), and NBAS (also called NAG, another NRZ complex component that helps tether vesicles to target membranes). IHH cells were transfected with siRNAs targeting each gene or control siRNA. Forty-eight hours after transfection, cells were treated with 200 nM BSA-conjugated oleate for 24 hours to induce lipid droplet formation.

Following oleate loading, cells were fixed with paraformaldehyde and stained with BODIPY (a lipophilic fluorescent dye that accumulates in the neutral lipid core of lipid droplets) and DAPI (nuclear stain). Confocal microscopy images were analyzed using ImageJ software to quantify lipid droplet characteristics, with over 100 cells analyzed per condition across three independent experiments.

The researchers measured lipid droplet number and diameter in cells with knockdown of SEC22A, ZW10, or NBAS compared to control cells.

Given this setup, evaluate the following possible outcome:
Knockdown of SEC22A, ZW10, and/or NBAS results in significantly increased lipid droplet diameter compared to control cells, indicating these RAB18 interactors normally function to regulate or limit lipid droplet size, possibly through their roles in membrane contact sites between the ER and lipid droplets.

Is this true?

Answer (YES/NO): NO